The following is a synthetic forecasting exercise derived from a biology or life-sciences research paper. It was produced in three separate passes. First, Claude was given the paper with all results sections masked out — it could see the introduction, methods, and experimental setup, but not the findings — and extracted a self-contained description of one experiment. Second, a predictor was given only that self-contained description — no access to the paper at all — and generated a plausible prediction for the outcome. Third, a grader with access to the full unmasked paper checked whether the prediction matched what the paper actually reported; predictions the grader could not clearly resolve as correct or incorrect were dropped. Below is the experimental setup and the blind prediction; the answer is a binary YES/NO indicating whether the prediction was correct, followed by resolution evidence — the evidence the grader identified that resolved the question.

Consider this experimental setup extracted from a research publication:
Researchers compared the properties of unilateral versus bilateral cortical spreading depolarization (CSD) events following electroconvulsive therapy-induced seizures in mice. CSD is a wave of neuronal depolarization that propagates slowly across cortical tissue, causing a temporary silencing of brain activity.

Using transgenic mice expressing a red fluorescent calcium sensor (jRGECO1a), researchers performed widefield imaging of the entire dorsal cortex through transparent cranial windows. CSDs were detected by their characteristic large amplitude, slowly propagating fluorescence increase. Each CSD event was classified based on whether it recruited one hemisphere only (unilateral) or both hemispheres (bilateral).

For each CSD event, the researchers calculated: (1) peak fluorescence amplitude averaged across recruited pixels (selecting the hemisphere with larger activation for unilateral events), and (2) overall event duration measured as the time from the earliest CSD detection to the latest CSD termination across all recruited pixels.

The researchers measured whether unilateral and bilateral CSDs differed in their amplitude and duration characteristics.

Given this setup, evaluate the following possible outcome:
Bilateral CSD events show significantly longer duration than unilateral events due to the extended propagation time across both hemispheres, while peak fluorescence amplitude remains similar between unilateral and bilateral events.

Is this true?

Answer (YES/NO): YES